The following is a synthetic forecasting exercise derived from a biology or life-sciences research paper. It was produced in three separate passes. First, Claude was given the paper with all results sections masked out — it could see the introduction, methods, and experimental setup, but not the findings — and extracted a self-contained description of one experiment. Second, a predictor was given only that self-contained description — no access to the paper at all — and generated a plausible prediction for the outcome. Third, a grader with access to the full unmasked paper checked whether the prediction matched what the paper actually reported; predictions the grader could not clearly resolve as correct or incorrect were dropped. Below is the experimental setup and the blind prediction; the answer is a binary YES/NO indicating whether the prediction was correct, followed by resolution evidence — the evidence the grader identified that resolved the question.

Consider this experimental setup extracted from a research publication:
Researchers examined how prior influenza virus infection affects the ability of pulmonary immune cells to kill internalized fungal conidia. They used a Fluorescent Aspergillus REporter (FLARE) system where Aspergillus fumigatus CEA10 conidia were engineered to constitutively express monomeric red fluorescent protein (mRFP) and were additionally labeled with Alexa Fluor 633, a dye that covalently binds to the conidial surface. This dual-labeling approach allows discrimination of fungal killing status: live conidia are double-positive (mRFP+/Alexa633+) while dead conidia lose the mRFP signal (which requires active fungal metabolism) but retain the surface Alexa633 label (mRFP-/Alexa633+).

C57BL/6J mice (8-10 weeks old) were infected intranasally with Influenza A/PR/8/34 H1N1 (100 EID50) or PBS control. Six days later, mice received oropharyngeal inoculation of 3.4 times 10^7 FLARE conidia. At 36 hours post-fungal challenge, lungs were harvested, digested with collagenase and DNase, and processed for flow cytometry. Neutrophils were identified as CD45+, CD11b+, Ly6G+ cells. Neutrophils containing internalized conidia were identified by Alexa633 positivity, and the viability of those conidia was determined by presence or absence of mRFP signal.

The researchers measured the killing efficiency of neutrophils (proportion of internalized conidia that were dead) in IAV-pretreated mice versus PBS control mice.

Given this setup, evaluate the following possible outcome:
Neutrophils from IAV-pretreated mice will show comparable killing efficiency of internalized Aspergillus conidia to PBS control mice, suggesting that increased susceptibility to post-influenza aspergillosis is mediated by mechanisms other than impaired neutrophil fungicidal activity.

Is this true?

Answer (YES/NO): NO